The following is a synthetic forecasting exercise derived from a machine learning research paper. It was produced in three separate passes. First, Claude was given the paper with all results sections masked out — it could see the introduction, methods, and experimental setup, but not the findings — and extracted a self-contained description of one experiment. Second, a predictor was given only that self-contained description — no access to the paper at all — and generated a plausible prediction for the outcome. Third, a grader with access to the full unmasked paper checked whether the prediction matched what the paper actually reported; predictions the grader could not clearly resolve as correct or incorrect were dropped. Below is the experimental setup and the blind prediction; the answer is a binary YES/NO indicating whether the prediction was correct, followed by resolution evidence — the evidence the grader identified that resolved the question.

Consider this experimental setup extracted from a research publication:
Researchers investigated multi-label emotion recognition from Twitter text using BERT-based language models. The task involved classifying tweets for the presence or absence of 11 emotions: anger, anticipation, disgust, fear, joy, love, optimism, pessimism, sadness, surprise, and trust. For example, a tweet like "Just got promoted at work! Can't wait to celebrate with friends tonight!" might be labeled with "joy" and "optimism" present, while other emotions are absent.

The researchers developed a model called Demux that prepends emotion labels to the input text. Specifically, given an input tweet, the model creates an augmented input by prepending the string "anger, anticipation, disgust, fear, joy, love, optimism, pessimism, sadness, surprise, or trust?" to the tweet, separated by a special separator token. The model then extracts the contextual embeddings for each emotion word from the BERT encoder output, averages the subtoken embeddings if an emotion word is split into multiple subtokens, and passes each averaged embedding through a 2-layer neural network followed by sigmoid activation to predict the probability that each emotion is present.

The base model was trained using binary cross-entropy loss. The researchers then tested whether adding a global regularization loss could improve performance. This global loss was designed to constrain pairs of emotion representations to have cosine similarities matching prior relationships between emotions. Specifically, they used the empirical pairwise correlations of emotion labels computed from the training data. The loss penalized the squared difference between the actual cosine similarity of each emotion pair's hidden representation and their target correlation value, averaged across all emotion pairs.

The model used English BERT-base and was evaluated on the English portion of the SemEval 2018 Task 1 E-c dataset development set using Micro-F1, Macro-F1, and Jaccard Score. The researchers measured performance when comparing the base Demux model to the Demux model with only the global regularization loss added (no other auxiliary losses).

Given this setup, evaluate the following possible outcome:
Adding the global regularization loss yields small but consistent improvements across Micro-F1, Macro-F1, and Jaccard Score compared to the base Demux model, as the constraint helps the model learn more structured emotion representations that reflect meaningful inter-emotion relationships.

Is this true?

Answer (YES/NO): NO